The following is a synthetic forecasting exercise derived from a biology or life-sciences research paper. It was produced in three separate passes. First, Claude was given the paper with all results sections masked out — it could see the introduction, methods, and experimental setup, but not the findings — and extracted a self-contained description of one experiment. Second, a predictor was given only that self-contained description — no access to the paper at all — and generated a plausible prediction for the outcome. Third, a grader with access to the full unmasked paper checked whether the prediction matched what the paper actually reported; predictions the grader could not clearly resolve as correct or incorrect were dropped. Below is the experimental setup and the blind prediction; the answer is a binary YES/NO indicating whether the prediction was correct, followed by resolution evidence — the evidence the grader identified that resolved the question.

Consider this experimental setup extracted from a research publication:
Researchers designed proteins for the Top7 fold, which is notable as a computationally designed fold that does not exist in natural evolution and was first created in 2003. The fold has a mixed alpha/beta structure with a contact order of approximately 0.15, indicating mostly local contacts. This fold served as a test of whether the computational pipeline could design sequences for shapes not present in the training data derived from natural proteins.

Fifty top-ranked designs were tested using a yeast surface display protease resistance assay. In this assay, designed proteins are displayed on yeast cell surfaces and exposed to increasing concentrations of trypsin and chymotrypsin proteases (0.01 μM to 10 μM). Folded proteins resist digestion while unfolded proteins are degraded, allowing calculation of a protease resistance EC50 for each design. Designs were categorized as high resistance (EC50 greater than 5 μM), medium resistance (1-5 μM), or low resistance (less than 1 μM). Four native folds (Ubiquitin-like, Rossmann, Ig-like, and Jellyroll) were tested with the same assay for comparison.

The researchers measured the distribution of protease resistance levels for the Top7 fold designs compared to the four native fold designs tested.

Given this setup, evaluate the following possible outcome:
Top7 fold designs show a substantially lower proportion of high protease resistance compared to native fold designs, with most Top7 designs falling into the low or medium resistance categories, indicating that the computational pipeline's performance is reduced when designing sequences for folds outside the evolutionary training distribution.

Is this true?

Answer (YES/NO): NO